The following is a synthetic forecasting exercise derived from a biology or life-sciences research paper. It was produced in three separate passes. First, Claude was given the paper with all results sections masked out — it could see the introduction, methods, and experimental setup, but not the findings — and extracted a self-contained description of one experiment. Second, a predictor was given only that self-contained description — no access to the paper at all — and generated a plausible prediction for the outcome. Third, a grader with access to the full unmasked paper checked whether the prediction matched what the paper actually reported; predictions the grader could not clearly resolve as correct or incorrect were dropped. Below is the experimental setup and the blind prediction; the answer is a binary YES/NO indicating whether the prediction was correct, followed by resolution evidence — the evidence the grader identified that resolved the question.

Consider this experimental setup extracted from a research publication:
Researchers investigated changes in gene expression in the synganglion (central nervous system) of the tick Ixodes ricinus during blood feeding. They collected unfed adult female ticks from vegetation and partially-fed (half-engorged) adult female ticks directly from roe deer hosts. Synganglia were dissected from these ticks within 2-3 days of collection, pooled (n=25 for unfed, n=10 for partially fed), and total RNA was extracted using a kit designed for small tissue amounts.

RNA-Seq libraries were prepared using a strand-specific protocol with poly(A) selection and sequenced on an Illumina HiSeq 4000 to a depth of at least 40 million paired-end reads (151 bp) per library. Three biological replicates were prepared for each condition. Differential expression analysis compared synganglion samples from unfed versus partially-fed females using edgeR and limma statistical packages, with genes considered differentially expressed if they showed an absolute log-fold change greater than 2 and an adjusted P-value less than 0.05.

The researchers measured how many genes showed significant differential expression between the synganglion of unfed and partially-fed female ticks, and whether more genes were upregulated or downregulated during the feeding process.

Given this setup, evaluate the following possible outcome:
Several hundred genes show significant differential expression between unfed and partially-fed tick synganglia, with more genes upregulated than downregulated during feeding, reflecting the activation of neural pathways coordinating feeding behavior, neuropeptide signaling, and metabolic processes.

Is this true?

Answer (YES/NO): NO